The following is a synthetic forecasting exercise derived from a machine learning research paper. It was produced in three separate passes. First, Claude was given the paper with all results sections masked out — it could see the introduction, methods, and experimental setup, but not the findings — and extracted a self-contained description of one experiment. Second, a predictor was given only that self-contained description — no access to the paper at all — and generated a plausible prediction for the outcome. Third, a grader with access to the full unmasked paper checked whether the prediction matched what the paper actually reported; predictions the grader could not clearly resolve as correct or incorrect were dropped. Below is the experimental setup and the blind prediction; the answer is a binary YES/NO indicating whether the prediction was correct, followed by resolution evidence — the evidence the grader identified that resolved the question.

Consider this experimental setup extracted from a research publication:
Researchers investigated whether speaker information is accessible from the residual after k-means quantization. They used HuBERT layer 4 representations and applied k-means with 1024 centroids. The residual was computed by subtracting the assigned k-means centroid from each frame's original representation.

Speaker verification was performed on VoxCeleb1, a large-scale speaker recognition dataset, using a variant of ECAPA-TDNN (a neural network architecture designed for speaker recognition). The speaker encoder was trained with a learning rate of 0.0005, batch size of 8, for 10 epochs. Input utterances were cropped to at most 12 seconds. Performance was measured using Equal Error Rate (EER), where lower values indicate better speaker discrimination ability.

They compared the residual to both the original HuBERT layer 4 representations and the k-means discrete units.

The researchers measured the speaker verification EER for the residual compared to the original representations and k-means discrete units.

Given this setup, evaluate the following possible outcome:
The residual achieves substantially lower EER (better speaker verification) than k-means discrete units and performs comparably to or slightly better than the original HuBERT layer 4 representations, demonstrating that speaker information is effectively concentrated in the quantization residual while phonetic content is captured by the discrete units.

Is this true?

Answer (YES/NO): NO